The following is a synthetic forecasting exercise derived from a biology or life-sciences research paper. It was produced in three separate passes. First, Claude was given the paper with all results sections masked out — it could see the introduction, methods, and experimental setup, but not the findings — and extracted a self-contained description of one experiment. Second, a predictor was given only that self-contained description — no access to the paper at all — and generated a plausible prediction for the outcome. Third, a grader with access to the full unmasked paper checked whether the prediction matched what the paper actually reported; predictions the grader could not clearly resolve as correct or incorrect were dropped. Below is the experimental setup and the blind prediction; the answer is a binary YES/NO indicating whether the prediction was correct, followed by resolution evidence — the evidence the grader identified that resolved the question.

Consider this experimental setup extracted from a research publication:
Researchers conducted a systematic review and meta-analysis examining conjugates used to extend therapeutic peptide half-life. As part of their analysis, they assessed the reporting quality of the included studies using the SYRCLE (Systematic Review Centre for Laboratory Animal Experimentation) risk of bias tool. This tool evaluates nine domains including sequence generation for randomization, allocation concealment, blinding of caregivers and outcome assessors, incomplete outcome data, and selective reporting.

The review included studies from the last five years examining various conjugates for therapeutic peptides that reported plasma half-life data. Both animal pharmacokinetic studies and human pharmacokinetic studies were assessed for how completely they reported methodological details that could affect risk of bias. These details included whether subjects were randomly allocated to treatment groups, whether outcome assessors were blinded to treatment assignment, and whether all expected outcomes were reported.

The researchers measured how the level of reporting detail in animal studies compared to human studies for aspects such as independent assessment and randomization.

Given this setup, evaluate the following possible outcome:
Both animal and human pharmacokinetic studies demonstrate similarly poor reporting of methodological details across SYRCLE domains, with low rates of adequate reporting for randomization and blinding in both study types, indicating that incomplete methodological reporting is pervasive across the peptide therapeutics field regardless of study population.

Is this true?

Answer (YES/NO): NO